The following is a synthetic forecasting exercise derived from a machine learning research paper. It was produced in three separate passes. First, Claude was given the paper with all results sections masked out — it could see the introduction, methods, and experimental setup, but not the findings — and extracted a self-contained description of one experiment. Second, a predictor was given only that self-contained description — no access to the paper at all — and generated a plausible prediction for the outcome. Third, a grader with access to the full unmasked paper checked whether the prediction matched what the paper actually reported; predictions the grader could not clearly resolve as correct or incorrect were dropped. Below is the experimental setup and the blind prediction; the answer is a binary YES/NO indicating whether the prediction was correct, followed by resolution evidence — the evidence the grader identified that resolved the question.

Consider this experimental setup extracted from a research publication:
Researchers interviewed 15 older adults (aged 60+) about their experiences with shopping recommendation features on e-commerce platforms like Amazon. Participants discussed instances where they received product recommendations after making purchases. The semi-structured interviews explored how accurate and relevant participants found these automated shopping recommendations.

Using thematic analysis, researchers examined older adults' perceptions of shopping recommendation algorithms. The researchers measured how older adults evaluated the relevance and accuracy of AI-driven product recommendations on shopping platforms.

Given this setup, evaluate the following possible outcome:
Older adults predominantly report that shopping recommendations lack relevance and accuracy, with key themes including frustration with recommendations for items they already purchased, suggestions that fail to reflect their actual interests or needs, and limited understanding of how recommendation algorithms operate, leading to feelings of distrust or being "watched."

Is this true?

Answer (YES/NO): NO